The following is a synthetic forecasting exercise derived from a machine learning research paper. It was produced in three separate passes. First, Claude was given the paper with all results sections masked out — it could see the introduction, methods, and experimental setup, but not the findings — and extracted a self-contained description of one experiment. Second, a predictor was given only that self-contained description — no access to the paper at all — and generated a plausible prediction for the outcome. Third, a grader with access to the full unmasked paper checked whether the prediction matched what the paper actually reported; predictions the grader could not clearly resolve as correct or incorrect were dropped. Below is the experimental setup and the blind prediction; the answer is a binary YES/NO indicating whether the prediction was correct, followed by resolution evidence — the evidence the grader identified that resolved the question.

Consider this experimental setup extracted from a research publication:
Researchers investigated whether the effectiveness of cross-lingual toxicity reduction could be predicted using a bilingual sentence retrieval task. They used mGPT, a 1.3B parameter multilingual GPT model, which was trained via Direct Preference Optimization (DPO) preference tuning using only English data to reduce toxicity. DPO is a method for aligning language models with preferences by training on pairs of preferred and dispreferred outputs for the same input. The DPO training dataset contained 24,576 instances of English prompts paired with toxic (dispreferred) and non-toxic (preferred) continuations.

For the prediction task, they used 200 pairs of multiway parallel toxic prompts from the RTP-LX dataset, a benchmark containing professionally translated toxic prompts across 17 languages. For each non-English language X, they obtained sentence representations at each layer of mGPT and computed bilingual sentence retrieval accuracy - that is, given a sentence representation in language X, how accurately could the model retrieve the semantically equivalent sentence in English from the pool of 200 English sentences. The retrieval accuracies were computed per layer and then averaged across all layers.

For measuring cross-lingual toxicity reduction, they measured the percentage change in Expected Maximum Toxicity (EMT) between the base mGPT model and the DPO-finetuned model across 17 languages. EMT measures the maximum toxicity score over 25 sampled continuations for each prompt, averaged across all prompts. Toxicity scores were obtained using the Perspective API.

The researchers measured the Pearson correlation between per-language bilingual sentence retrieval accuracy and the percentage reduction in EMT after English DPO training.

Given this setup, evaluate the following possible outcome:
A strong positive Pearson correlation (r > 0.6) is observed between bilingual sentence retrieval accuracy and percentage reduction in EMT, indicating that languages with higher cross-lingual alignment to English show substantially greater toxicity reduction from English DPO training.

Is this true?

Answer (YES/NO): YES